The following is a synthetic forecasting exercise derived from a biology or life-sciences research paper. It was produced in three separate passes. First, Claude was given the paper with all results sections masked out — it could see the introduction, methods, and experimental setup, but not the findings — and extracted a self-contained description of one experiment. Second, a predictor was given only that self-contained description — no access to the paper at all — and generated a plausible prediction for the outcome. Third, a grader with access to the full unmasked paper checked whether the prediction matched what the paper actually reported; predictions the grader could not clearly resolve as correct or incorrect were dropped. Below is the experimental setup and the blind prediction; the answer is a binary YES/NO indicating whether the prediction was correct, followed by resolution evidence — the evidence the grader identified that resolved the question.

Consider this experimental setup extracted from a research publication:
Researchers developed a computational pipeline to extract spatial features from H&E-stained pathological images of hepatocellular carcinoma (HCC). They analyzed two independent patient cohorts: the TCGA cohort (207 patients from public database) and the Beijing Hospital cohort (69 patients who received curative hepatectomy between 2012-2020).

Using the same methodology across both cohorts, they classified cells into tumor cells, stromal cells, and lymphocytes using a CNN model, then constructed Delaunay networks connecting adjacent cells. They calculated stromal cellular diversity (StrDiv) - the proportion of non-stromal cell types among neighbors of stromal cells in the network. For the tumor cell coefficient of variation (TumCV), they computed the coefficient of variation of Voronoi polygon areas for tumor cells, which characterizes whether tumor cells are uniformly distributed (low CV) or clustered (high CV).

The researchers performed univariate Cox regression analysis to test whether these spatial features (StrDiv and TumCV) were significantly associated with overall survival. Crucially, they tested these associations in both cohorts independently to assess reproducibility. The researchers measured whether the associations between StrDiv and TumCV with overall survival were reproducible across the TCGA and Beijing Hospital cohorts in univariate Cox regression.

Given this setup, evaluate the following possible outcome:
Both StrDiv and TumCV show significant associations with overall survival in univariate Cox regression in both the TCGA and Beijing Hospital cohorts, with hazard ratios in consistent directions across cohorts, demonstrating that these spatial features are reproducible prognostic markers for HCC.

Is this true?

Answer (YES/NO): YES